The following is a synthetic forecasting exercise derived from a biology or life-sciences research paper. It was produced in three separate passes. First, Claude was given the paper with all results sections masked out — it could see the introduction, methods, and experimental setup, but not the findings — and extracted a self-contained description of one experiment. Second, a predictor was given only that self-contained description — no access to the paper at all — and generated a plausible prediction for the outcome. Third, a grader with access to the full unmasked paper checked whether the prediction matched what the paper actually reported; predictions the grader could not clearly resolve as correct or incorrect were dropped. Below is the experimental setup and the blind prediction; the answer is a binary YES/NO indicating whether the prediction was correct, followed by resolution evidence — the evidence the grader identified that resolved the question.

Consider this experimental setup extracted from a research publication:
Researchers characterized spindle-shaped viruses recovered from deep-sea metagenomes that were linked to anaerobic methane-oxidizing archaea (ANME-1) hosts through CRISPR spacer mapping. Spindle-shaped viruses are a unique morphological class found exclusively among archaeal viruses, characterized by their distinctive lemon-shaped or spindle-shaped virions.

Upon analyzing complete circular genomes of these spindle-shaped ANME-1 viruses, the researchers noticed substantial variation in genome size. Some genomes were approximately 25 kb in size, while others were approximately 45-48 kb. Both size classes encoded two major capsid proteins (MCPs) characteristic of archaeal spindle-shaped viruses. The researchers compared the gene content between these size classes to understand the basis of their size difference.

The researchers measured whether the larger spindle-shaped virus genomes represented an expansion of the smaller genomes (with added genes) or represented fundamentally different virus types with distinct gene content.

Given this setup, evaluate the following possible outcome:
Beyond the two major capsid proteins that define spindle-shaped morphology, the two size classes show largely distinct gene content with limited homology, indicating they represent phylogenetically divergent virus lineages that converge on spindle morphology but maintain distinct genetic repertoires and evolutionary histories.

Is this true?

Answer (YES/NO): NO